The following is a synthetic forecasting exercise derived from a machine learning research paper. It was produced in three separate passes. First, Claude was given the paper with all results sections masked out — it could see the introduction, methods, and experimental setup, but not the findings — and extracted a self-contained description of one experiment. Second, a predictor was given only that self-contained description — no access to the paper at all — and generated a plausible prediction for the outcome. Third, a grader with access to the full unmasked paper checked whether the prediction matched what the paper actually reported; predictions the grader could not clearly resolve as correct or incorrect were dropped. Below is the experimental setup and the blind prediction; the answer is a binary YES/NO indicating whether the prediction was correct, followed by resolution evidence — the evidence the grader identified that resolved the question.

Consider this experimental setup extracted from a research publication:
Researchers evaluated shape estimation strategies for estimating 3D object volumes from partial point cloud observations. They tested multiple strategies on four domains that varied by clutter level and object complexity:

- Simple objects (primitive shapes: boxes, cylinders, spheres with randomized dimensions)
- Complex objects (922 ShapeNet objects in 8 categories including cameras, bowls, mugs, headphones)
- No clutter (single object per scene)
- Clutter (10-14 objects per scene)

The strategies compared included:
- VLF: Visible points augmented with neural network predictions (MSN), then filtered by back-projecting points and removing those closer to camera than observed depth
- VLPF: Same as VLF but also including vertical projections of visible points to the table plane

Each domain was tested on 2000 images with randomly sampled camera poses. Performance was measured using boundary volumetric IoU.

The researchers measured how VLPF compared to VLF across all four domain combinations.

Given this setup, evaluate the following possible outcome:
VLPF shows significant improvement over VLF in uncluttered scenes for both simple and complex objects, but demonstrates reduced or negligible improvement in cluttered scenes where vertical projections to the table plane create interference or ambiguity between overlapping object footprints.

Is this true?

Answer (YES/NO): NO